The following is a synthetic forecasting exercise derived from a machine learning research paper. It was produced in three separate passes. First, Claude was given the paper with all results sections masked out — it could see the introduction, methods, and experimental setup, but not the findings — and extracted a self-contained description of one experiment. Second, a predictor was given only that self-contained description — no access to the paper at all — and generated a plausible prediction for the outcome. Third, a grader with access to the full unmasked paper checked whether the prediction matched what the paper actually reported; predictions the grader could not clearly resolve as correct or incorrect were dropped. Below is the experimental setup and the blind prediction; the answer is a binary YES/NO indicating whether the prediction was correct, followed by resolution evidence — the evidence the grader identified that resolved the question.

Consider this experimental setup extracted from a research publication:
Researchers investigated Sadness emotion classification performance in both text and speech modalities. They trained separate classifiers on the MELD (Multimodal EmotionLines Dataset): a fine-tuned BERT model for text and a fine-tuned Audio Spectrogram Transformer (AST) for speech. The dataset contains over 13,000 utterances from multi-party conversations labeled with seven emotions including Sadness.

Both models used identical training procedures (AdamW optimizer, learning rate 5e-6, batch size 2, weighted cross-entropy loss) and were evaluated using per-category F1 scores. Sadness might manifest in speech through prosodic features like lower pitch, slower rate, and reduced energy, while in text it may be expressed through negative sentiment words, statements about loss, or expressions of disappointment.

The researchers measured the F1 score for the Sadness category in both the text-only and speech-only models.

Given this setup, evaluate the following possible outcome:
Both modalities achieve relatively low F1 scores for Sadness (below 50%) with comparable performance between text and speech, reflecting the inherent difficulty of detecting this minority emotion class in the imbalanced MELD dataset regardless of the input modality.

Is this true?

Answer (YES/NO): NO